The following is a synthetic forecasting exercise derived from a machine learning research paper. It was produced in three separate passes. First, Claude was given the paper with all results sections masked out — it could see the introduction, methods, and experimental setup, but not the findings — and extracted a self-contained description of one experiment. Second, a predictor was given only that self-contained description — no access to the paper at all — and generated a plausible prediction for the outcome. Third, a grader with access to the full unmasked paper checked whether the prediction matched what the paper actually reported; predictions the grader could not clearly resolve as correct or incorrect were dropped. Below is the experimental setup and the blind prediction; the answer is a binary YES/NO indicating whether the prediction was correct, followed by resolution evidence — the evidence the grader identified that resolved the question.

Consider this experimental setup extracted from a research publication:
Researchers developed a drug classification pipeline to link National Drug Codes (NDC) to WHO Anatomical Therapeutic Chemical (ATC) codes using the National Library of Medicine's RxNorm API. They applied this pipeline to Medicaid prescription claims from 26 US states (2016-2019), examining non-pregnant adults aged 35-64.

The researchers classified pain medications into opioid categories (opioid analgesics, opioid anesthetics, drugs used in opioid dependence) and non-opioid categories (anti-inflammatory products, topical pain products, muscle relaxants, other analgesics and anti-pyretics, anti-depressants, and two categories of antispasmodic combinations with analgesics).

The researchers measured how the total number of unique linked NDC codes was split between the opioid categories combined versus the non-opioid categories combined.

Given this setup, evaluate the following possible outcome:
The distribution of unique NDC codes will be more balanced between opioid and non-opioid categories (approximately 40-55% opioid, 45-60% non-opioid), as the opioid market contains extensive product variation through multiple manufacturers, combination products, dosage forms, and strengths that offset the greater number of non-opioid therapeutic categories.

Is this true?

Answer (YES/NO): NO